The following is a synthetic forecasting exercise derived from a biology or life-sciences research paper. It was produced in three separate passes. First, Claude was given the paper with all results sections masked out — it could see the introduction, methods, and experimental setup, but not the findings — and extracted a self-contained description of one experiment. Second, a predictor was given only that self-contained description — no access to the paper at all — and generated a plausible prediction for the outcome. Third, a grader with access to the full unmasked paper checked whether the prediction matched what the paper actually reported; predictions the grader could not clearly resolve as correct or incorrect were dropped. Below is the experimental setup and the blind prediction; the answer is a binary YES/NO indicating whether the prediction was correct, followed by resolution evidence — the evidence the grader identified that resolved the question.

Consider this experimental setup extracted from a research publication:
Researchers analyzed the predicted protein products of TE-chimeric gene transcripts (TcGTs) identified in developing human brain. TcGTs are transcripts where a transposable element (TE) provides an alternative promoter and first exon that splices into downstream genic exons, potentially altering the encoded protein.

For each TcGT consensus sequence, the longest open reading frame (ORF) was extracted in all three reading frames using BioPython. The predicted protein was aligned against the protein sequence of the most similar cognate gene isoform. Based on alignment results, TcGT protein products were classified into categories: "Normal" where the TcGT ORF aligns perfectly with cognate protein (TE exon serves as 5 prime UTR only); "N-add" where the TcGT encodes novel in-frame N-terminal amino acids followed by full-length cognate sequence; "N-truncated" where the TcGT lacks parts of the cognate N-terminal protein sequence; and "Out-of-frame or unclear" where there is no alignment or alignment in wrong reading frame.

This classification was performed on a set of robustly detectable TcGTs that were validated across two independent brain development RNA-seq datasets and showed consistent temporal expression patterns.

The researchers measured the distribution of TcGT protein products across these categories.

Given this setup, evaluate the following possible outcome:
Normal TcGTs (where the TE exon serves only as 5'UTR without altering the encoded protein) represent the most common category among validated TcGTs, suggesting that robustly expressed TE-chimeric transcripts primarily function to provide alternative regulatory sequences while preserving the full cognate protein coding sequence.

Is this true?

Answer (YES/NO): YES